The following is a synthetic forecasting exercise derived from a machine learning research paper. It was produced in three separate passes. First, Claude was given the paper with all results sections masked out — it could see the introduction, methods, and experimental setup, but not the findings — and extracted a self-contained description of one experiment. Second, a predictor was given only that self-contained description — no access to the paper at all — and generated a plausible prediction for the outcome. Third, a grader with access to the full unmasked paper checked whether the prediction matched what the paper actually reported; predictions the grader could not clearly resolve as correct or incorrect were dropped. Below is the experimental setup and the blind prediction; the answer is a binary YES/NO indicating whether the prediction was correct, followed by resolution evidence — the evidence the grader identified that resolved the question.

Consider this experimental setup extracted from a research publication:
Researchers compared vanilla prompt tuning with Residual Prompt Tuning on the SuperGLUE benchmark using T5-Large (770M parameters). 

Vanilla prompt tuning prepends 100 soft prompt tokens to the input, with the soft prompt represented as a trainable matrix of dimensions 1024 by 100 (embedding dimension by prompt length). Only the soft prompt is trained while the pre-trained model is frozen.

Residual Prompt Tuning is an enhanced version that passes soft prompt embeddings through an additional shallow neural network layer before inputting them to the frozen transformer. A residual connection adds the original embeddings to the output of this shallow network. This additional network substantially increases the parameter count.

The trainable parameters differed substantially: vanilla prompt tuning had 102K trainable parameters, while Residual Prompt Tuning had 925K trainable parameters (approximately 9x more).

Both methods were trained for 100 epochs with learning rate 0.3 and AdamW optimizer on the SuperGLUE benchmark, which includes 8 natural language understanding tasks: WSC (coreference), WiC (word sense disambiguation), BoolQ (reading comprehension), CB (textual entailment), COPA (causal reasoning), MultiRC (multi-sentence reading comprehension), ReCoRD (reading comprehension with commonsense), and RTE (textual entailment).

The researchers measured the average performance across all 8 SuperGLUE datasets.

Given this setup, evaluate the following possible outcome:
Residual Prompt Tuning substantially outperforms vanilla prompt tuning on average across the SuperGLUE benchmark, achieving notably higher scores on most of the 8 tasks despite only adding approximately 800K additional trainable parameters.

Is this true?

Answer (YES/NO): NO